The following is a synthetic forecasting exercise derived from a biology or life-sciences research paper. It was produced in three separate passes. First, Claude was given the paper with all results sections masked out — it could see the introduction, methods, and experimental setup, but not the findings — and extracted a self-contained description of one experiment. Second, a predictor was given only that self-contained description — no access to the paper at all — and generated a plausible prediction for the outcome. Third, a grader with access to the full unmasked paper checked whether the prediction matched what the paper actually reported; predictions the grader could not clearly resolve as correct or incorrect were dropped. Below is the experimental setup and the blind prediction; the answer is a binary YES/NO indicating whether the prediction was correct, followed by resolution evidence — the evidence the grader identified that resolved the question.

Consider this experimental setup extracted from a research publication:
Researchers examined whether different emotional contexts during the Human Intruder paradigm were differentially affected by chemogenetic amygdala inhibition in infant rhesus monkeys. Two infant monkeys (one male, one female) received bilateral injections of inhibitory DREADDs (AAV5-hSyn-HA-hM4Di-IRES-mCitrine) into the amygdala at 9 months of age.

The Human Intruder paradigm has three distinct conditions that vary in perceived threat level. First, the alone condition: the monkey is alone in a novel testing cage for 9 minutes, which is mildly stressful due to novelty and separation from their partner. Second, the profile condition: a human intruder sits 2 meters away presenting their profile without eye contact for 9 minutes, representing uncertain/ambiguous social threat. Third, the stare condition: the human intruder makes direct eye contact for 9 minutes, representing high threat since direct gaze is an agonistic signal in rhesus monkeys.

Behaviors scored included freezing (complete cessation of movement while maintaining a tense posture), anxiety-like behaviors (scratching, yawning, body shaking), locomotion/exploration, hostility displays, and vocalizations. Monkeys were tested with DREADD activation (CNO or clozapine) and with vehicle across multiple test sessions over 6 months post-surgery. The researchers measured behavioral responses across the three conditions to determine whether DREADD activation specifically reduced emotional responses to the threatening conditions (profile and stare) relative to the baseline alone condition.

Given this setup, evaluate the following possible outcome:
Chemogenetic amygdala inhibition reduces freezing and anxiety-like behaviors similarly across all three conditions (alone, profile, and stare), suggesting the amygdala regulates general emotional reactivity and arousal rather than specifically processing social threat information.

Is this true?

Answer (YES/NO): NO